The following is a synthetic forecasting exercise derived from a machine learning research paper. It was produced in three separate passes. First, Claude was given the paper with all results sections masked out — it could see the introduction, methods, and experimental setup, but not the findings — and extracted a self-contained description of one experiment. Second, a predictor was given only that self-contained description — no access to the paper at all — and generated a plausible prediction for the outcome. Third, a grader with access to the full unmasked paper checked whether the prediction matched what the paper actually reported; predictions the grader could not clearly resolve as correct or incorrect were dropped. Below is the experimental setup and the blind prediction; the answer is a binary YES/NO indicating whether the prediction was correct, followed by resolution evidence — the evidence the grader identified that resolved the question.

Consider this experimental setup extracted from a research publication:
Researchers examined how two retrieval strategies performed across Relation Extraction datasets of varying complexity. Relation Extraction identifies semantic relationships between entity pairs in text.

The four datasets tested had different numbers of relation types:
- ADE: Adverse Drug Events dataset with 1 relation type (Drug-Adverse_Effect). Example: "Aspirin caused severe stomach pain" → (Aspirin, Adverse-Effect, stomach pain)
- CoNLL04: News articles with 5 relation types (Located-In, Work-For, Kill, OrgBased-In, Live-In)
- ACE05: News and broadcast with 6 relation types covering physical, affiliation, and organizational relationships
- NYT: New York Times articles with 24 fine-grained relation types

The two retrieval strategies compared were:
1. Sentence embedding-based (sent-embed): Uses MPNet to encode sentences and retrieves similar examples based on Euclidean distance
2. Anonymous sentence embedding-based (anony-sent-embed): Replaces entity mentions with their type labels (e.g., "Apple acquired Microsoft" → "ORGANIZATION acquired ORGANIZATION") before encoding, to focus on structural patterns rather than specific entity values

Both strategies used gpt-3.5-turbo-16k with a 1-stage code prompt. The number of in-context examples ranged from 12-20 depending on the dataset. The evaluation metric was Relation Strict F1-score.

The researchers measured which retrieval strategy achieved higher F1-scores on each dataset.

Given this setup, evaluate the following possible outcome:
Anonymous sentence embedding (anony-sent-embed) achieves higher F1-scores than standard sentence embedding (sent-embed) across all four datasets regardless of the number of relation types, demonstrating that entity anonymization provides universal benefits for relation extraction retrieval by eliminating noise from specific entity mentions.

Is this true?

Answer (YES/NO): NO